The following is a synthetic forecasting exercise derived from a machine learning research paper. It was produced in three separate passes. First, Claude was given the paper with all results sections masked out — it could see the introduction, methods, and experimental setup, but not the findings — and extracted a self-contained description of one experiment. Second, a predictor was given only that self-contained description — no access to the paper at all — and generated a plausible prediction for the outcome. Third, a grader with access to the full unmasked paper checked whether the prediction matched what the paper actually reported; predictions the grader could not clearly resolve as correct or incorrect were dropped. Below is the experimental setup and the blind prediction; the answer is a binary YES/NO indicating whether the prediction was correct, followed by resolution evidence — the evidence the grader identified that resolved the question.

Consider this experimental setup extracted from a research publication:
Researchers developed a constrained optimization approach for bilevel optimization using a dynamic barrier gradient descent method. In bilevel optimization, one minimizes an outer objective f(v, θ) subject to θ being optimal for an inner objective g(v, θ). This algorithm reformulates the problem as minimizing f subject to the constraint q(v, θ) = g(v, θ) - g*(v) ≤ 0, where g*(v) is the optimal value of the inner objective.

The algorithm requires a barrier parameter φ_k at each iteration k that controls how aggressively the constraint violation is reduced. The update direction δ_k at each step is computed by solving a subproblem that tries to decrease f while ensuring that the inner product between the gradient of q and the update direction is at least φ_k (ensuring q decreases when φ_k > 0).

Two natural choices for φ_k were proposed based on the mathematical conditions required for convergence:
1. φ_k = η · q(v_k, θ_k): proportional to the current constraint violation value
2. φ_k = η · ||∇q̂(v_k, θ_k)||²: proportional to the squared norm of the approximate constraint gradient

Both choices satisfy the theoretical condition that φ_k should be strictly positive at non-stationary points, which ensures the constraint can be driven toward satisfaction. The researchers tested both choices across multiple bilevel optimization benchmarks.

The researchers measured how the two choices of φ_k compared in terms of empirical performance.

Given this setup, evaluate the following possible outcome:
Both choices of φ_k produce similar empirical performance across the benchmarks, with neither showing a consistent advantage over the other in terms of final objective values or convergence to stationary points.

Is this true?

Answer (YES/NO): YES